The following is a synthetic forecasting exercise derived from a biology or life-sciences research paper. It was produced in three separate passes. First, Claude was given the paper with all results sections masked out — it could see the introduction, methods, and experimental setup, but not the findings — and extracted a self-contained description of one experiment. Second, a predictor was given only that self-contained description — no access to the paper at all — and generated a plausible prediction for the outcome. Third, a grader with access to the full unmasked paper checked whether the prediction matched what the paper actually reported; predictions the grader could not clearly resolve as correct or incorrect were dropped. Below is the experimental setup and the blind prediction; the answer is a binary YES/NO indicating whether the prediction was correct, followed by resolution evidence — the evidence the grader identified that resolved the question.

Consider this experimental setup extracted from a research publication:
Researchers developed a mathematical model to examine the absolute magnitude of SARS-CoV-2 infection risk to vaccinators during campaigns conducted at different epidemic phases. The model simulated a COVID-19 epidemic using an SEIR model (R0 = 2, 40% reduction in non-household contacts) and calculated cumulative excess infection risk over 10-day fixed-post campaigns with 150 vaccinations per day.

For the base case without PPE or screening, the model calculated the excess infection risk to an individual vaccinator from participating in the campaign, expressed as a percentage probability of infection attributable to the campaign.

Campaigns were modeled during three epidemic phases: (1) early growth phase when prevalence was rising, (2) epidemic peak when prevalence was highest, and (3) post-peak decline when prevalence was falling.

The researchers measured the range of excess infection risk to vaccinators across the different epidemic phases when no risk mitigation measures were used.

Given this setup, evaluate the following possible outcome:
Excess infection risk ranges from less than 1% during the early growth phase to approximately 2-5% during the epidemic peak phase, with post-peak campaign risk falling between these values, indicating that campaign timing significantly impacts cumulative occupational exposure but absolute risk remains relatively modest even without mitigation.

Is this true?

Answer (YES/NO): NO